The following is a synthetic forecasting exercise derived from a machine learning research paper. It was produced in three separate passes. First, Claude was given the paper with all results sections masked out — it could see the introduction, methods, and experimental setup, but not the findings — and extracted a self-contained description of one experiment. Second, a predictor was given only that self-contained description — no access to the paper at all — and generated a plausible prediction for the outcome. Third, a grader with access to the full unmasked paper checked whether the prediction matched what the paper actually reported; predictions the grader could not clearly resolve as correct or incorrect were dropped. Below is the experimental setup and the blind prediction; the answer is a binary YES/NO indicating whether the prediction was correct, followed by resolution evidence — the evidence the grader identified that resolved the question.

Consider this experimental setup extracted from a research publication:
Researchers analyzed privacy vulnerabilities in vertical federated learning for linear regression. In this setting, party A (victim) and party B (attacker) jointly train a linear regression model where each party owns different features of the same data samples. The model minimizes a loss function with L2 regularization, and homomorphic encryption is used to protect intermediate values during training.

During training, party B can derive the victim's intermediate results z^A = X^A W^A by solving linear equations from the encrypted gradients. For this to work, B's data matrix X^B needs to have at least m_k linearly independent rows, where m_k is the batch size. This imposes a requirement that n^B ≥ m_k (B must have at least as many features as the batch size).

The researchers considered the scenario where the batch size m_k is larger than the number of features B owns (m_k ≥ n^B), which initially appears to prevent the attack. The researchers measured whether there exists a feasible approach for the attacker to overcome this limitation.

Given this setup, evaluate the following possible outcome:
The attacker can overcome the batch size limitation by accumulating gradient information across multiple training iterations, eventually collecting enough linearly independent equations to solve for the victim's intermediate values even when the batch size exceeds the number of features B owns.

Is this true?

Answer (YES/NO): NO